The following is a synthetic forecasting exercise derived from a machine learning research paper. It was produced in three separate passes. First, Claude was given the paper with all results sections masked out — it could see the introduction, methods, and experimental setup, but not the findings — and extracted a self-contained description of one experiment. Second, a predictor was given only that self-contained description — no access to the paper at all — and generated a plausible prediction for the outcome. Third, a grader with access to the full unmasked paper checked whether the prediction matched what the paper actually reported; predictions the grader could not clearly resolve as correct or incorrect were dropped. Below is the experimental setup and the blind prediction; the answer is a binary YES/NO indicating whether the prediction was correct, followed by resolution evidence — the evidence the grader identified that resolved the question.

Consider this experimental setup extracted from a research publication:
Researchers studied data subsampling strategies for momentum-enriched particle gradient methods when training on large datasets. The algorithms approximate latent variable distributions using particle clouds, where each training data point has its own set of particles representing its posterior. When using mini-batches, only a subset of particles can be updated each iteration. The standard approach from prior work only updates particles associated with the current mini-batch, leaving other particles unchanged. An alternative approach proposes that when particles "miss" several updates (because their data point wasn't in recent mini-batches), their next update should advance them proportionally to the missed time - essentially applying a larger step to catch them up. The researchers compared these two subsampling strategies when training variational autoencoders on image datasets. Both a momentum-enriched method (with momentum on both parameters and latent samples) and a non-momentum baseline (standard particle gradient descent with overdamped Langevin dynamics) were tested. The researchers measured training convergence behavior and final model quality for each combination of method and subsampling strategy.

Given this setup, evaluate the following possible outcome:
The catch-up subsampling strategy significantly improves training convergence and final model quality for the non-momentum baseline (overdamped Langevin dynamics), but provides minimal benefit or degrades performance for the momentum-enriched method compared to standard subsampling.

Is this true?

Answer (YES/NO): NO